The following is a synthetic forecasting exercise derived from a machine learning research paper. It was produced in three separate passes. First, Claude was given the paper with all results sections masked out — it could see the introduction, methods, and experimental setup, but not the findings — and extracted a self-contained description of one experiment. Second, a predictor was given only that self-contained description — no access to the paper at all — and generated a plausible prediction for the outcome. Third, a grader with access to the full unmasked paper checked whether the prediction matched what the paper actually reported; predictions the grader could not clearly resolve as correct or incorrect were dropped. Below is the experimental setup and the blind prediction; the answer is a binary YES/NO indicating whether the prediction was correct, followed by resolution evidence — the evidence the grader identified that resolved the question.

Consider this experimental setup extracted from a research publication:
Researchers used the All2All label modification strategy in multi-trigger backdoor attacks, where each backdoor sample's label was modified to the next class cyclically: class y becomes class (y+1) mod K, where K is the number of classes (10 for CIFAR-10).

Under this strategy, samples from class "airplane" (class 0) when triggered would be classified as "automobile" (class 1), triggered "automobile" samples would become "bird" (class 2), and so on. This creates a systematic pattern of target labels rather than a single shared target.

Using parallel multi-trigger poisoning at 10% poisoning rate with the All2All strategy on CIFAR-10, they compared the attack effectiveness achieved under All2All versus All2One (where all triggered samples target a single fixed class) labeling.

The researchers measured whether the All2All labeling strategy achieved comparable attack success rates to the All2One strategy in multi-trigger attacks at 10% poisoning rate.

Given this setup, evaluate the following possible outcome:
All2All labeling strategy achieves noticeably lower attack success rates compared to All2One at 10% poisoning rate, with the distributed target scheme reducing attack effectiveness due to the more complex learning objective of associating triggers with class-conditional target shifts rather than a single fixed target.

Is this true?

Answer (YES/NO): YES